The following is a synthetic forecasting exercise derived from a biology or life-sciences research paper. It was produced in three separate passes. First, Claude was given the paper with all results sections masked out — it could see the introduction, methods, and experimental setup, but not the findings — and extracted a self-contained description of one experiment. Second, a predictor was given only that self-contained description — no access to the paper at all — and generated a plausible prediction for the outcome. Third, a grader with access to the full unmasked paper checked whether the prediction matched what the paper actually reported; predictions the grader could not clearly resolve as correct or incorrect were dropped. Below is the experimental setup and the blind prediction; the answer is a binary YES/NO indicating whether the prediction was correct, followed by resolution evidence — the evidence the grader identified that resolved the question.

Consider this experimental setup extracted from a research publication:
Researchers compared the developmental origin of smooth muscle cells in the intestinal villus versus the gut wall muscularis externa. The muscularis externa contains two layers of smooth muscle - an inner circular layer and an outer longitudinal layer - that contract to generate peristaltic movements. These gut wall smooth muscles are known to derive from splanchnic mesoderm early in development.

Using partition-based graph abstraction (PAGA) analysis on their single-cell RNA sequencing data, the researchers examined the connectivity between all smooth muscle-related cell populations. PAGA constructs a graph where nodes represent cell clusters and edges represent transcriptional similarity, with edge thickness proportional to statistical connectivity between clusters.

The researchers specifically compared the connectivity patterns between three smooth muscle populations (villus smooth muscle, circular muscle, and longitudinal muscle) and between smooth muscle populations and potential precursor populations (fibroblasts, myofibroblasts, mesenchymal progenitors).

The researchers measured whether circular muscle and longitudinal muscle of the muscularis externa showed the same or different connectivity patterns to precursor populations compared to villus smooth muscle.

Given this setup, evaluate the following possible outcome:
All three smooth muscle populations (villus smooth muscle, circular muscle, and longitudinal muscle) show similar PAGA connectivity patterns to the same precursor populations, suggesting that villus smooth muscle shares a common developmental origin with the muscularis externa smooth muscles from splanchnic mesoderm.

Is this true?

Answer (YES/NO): NO